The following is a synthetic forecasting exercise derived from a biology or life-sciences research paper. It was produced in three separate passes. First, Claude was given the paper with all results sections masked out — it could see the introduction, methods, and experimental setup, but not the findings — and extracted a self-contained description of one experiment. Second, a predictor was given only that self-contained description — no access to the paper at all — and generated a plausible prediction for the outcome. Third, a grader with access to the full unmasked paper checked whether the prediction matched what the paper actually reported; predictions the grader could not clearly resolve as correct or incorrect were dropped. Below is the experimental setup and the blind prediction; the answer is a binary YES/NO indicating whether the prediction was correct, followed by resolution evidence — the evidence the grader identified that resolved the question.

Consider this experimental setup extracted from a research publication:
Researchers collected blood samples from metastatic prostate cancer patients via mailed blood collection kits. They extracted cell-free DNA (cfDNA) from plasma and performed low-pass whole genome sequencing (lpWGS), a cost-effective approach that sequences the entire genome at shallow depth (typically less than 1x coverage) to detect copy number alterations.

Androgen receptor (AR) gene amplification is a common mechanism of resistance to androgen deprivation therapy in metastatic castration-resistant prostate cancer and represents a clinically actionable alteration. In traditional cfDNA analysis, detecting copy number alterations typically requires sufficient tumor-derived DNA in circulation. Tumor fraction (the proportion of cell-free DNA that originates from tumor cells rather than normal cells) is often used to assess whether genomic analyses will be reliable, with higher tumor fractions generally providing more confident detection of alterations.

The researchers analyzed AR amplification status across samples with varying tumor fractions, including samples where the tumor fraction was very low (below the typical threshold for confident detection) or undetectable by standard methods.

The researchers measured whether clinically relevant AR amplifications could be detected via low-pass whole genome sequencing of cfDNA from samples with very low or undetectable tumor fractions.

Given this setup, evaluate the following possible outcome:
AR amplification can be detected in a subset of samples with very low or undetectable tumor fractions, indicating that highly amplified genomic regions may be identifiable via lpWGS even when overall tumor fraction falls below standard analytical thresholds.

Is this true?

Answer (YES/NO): YES